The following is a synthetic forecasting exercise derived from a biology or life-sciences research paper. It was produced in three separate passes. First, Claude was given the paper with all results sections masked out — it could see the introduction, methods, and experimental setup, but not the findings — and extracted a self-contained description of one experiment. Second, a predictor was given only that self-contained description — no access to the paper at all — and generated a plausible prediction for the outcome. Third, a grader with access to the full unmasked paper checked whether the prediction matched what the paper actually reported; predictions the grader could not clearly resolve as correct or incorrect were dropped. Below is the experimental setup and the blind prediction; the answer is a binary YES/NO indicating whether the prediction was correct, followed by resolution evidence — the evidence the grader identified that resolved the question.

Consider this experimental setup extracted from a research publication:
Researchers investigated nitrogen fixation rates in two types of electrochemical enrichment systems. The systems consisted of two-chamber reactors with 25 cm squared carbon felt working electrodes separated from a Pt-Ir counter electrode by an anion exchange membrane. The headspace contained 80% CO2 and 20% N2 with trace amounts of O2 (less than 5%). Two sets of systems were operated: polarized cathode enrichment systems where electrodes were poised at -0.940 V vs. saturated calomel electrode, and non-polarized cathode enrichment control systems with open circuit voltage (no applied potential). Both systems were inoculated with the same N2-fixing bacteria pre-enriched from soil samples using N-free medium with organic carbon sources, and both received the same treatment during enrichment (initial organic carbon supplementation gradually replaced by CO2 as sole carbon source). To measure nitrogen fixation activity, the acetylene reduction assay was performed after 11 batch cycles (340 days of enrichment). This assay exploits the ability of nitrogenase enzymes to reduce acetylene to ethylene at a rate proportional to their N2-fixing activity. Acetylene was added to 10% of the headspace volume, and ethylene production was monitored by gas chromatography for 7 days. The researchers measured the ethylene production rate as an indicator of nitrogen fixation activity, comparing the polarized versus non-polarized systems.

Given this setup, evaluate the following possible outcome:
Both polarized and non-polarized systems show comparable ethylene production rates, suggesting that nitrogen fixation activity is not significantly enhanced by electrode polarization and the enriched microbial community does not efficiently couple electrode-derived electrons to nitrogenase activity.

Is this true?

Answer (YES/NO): NO